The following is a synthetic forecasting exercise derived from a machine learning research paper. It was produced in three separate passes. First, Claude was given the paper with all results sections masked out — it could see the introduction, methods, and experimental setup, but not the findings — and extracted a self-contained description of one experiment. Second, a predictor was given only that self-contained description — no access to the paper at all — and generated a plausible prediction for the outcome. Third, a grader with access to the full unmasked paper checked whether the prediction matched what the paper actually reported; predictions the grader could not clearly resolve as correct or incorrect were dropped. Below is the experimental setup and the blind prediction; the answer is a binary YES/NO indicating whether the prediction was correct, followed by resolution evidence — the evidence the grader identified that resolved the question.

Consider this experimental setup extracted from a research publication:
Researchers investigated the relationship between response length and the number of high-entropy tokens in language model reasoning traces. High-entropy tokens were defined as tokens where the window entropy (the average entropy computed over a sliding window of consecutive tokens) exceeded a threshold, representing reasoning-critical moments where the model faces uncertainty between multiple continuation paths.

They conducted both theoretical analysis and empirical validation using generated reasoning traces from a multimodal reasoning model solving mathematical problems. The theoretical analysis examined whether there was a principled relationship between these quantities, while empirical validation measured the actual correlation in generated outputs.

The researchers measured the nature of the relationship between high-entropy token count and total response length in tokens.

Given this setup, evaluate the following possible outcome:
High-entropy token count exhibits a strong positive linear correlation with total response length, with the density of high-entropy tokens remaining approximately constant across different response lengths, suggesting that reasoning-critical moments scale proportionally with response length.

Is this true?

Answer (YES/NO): YES